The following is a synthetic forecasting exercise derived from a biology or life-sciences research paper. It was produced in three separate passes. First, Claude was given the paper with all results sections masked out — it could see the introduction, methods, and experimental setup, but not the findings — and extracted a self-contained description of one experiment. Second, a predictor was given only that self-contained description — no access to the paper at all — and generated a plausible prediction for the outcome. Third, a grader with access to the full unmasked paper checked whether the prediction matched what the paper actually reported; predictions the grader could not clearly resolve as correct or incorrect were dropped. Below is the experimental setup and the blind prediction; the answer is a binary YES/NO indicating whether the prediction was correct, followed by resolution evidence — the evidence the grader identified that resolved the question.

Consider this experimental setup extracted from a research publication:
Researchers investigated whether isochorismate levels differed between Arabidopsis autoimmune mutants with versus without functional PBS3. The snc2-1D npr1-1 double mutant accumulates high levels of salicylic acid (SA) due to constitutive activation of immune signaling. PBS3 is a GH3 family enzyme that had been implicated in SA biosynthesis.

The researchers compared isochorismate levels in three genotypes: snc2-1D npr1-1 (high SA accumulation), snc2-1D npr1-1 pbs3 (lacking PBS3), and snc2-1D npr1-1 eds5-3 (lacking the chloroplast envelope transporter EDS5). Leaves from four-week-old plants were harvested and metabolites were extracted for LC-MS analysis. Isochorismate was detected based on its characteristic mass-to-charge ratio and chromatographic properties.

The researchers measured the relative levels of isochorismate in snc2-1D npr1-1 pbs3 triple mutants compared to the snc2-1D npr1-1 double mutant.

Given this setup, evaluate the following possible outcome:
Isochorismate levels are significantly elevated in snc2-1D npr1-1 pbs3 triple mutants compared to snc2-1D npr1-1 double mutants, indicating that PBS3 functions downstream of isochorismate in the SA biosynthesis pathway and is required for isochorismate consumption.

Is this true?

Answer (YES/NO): YES